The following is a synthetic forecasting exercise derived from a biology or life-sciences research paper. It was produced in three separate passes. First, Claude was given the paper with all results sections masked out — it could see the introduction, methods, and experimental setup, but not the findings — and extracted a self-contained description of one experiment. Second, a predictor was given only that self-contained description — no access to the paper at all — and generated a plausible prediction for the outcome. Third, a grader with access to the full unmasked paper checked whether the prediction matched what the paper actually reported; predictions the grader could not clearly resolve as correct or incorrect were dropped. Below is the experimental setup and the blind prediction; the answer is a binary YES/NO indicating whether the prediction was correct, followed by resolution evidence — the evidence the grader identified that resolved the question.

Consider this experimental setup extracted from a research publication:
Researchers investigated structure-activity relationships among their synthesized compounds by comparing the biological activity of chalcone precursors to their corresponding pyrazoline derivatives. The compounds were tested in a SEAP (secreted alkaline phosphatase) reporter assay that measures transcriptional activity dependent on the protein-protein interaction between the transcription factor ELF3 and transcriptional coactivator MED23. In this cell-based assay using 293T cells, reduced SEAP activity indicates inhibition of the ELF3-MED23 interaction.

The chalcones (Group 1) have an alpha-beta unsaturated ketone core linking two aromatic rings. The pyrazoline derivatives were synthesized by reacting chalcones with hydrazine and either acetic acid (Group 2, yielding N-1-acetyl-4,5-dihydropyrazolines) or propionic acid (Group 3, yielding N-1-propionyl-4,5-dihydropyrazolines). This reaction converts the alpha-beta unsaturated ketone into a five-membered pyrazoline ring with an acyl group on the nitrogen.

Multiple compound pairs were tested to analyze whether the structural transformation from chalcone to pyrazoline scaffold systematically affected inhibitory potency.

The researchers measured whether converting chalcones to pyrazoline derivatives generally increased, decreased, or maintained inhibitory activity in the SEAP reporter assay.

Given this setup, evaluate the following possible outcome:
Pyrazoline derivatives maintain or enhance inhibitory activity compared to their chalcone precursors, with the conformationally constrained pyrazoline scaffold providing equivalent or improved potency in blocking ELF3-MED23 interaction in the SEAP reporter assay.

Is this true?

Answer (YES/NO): NO